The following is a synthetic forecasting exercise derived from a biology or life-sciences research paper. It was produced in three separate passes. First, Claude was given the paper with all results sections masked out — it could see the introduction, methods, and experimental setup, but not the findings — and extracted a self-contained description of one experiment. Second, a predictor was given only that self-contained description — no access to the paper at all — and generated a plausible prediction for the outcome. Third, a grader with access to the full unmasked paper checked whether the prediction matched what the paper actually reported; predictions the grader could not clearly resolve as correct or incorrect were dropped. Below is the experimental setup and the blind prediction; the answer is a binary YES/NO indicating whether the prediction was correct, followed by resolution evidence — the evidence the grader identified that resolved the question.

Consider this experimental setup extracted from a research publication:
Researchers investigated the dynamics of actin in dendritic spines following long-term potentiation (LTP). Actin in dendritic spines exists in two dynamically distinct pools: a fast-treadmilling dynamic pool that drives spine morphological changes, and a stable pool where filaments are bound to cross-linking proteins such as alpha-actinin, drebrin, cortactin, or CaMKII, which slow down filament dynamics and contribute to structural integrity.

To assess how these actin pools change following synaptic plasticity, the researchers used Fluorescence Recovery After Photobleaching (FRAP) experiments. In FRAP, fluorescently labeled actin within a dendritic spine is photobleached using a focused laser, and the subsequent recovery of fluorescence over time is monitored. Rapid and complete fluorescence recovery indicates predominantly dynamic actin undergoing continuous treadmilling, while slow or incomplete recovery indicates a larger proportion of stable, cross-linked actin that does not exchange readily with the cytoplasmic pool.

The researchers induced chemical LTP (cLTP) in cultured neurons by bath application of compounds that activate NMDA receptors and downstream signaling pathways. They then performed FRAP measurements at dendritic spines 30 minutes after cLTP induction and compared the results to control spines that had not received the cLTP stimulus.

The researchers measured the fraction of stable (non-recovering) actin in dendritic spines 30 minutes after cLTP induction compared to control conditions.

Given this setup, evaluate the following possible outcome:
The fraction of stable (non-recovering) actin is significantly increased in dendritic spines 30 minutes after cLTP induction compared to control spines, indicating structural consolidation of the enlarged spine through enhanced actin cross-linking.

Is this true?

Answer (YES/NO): YES